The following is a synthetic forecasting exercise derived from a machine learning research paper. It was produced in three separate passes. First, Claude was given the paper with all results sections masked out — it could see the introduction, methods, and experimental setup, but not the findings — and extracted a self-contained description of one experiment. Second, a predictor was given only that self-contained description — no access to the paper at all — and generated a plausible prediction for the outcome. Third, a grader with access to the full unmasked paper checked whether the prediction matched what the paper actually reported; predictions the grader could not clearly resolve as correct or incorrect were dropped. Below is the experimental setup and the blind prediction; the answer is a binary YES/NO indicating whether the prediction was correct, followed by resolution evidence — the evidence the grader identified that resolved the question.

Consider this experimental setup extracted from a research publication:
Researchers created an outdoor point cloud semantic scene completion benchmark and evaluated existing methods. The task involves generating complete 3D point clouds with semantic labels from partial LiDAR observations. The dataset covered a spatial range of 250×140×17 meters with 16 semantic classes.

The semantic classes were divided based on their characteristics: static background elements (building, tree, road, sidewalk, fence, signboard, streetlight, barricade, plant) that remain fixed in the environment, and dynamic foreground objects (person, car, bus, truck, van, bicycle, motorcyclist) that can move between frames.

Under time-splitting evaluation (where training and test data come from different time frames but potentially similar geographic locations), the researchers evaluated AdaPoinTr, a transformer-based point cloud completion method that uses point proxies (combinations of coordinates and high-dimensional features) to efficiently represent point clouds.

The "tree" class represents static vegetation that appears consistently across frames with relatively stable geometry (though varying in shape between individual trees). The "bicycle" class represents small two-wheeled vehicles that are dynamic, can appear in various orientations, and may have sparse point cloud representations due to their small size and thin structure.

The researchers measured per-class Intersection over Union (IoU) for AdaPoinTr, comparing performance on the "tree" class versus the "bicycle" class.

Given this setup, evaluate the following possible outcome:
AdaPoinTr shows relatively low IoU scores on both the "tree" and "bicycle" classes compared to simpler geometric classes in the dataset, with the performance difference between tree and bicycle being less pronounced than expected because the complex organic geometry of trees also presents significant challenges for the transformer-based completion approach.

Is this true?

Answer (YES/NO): NO